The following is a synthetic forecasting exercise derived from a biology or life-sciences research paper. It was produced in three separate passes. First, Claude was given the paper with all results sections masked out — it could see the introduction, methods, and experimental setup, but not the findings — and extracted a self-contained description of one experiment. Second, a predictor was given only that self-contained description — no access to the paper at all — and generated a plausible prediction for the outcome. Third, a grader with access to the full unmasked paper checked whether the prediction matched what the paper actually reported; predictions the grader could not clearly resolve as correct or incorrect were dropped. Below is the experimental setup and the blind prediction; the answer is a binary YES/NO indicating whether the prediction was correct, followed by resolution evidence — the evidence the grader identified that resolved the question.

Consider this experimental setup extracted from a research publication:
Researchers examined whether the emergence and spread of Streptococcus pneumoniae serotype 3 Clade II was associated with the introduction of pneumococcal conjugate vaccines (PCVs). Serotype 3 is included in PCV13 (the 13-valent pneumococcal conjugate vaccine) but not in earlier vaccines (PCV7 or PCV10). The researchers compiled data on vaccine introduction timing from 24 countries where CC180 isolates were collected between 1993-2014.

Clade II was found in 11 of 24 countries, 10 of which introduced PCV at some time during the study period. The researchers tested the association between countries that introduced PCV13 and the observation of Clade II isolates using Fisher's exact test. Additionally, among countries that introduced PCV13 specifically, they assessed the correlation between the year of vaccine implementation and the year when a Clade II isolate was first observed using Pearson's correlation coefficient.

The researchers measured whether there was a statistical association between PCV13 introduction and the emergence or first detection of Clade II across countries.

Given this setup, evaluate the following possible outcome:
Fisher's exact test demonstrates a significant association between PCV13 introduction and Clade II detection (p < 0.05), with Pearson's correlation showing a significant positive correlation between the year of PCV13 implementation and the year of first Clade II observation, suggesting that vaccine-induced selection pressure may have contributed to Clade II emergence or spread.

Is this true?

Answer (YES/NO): NO